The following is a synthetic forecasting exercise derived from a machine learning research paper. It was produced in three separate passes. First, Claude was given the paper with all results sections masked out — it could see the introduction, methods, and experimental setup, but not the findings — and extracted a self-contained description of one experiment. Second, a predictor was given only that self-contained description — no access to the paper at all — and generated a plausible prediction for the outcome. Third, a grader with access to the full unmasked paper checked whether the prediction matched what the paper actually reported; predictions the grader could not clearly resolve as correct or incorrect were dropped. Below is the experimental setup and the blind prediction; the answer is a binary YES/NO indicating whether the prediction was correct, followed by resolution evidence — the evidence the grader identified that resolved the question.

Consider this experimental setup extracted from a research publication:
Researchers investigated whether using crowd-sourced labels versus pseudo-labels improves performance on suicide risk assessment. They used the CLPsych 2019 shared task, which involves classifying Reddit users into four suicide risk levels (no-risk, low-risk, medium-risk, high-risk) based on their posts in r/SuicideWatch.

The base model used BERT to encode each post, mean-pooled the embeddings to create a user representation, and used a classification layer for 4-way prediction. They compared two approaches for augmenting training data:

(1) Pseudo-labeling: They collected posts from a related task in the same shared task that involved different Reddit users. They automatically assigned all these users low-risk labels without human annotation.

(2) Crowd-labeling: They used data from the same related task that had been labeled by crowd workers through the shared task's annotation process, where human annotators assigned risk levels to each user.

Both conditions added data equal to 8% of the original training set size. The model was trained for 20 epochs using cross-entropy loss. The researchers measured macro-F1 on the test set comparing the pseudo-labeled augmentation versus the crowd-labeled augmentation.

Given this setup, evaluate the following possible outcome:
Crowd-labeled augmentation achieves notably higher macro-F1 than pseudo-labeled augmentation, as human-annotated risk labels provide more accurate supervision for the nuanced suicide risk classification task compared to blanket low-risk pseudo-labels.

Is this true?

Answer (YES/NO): NO